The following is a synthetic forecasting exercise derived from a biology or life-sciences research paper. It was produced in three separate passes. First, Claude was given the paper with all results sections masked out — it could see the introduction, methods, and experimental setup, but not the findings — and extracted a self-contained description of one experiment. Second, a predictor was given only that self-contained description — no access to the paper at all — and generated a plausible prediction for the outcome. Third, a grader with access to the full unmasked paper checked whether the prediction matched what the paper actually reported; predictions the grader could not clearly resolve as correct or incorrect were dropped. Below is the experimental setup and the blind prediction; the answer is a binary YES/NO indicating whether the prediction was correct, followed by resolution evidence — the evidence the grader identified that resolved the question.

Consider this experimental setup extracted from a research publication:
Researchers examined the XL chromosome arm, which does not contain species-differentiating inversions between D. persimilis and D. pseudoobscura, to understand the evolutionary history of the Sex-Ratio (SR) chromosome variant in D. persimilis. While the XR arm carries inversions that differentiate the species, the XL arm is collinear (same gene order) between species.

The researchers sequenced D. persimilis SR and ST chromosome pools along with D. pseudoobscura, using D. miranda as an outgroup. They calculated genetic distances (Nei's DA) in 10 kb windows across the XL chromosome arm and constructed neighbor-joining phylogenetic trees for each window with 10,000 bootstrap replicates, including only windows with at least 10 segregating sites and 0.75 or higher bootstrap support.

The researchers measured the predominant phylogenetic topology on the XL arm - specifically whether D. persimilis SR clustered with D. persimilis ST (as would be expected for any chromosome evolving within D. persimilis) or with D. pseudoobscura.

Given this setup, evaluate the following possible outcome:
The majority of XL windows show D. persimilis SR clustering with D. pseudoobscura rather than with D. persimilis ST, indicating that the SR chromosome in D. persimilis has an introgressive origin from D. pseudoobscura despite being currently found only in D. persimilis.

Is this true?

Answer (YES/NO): NO